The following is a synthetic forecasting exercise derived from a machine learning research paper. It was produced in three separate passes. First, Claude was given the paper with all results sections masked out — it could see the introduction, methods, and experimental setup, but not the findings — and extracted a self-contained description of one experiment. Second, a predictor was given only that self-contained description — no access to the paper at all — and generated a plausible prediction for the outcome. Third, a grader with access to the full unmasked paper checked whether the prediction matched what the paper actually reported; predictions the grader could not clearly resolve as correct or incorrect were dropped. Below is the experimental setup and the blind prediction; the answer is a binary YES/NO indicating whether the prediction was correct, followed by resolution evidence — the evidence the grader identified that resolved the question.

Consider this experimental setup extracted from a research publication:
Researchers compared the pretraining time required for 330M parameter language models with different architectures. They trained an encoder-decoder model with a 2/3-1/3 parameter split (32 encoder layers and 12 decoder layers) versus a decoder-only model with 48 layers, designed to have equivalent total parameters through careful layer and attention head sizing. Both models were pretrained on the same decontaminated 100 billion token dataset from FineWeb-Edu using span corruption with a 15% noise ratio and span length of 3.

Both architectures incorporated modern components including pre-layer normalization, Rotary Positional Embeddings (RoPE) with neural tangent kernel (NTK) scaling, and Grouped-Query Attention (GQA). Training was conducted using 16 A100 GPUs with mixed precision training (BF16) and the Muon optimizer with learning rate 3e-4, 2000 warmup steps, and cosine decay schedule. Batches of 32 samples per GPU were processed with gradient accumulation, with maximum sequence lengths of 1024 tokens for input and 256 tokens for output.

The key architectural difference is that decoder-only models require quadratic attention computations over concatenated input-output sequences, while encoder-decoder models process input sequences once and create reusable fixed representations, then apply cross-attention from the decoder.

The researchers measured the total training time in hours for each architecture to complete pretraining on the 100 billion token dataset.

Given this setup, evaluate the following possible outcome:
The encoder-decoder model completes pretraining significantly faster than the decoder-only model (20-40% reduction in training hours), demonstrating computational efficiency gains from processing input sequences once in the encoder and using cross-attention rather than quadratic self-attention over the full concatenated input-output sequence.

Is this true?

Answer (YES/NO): YES